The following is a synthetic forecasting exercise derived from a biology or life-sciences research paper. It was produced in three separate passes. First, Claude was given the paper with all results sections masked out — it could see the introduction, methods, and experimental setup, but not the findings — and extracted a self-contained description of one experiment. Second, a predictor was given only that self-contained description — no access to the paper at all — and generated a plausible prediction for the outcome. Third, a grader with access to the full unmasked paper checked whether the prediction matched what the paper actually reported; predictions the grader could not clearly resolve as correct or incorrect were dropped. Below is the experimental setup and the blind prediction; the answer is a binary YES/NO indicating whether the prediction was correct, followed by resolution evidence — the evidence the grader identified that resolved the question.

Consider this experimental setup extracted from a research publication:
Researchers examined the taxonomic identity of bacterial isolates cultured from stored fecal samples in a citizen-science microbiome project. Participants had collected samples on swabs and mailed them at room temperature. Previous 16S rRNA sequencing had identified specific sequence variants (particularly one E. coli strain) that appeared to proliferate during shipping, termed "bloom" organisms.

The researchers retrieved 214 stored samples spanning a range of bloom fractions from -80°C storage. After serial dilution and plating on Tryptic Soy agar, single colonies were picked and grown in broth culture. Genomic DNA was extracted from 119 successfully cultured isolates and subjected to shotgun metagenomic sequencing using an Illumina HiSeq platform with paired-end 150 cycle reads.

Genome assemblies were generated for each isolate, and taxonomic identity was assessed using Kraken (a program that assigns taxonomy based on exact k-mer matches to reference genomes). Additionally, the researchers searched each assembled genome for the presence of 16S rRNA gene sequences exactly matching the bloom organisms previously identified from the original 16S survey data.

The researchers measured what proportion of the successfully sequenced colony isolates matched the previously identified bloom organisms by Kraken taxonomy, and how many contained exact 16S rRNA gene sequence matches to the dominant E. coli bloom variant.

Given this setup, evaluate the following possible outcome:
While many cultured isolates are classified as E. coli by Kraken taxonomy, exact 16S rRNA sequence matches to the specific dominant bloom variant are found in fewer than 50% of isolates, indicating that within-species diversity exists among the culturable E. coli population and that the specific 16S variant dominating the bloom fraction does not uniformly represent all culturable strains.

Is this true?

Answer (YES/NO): NO